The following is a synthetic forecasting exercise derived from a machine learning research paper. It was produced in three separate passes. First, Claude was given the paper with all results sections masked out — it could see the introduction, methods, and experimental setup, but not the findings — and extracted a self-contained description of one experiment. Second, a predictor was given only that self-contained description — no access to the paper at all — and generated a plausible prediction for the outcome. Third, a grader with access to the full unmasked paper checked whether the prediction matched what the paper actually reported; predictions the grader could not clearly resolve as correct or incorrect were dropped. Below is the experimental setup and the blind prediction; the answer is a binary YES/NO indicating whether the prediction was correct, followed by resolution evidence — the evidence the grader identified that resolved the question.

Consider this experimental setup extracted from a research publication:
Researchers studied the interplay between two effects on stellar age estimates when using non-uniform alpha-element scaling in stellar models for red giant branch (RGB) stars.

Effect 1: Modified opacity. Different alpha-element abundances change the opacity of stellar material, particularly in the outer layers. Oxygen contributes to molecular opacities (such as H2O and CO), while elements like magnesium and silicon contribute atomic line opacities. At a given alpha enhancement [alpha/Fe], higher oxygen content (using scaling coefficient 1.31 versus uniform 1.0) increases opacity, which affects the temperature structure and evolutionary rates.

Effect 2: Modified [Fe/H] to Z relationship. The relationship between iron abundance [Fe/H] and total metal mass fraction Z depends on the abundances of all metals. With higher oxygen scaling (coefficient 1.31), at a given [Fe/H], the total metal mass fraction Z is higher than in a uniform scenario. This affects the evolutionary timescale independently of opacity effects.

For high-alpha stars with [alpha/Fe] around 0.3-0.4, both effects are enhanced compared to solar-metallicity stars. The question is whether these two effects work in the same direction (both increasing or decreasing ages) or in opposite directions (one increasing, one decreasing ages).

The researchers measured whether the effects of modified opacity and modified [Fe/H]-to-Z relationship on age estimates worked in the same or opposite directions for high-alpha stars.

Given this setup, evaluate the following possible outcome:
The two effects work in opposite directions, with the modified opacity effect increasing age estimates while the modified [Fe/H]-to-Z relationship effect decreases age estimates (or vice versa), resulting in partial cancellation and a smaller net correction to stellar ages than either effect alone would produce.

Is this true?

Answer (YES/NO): YES